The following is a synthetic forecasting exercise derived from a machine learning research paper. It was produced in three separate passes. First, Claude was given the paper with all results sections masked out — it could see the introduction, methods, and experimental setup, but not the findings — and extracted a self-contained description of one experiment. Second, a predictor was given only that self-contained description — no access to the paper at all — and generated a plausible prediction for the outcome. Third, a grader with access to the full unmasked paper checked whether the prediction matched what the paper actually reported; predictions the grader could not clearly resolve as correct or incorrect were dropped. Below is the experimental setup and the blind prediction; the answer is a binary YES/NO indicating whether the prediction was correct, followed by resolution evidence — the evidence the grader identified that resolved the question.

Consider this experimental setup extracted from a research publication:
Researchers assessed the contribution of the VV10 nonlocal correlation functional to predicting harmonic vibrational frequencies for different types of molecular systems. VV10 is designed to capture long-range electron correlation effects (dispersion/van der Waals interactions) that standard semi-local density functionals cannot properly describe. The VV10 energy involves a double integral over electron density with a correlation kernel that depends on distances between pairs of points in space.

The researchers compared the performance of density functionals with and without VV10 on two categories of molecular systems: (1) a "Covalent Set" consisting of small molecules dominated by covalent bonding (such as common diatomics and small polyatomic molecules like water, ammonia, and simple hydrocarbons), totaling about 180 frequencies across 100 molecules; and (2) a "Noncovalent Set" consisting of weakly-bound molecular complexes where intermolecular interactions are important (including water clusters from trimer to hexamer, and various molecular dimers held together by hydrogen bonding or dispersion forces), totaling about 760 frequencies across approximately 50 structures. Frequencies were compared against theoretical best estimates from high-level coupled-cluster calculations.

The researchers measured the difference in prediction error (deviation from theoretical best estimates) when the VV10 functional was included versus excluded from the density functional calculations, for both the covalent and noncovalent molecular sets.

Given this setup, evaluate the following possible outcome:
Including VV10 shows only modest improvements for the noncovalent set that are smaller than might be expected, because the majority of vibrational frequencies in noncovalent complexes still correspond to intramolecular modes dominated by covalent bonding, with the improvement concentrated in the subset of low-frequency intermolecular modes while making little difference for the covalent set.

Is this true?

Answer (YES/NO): YES